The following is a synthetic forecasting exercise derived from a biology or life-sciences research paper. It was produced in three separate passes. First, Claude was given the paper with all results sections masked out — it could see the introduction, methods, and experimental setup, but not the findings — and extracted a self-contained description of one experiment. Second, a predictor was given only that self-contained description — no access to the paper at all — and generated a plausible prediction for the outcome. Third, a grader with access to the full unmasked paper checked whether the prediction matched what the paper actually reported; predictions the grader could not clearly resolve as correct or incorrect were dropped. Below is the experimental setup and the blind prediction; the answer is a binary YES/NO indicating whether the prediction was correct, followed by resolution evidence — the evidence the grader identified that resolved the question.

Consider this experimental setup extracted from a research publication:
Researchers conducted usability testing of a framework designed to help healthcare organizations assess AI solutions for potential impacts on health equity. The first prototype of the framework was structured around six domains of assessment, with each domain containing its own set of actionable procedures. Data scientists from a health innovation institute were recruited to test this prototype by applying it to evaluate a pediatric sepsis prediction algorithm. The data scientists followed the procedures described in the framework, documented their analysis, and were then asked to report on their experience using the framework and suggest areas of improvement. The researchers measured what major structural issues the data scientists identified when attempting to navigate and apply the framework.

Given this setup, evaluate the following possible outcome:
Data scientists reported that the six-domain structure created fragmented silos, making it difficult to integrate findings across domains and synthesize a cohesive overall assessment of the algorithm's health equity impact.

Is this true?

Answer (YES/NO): NO